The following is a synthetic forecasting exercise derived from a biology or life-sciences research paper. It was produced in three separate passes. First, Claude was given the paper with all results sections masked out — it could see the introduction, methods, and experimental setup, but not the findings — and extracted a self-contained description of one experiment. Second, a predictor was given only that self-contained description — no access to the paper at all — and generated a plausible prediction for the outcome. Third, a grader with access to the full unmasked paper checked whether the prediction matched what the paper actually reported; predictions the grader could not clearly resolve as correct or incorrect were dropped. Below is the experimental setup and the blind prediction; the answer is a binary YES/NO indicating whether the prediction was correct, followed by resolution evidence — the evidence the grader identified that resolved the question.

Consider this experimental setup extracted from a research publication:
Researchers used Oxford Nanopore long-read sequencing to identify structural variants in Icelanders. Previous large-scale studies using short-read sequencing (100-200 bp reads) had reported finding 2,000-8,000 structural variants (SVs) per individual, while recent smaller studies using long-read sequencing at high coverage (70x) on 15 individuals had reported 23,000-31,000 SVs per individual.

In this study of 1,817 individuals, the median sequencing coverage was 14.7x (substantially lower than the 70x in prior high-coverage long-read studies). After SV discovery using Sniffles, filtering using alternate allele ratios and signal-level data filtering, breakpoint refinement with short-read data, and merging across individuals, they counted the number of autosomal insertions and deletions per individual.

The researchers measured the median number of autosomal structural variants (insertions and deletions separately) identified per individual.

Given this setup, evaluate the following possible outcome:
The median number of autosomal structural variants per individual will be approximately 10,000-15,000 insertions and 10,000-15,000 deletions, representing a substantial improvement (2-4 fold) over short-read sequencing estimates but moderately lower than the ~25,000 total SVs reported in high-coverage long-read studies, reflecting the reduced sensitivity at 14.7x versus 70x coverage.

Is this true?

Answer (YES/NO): YES